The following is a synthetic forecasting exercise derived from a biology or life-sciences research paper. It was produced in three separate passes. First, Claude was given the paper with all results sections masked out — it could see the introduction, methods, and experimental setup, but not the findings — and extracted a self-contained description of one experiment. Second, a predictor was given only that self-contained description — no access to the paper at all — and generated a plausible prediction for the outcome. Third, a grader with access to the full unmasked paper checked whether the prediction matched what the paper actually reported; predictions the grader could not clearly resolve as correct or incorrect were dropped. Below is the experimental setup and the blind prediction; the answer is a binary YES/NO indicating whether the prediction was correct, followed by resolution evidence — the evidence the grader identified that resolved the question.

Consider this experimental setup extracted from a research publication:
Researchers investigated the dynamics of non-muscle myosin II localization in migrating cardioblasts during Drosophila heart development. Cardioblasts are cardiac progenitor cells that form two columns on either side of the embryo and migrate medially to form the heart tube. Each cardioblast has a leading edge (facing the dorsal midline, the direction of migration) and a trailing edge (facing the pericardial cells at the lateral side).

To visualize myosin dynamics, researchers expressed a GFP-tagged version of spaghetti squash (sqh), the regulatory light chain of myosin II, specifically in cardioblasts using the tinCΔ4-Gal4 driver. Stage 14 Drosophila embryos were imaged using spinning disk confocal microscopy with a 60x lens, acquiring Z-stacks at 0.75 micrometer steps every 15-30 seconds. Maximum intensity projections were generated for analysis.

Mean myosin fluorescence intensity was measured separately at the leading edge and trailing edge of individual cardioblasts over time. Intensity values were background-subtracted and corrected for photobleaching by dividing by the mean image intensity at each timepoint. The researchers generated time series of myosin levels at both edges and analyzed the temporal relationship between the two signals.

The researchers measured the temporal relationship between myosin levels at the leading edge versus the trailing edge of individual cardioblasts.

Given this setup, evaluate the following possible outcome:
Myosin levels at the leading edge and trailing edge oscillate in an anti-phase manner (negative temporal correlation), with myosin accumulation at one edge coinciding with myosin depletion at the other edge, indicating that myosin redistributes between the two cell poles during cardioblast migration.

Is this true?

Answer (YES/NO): YES